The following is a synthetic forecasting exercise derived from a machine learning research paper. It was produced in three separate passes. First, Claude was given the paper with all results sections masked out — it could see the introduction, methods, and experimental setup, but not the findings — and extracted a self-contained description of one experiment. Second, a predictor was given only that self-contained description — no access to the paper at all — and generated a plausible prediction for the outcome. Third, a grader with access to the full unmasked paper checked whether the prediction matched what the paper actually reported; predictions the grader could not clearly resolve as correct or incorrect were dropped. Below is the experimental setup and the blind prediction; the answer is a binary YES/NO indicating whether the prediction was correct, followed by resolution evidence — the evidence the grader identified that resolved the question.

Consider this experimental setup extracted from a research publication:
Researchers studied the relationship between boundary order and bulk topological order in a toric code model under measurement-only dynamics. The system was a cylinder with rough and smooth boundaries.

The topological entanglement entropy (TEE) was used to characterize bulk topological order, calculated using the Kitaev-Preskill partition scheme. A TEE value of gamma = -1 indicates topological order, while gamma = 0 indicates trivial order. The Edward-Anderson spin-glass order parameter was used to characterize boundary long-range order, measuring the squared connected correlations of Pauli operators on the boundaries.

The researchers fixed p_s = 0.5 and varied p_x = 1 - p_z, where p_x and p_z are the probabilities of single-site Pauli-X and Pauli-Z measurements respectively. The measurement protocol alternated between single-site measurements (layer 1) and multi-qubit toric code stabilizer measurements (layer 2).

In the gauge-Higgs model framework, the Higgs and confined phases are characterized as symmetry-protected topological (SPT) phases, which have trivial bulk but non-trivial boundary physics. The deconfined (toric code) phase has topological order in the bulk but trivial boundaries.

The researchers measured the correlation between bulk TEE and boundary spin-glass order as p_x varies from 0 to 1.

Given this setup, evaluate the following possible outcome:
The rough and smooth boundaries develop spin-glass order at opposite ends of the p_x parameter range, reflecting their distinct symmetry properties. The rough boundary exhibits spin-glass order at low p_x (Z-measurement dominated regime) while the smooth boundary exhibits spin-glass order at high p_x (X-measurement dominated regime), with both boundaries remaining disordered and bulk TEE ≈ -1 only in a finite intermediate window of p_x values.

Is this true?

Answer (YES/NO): NO